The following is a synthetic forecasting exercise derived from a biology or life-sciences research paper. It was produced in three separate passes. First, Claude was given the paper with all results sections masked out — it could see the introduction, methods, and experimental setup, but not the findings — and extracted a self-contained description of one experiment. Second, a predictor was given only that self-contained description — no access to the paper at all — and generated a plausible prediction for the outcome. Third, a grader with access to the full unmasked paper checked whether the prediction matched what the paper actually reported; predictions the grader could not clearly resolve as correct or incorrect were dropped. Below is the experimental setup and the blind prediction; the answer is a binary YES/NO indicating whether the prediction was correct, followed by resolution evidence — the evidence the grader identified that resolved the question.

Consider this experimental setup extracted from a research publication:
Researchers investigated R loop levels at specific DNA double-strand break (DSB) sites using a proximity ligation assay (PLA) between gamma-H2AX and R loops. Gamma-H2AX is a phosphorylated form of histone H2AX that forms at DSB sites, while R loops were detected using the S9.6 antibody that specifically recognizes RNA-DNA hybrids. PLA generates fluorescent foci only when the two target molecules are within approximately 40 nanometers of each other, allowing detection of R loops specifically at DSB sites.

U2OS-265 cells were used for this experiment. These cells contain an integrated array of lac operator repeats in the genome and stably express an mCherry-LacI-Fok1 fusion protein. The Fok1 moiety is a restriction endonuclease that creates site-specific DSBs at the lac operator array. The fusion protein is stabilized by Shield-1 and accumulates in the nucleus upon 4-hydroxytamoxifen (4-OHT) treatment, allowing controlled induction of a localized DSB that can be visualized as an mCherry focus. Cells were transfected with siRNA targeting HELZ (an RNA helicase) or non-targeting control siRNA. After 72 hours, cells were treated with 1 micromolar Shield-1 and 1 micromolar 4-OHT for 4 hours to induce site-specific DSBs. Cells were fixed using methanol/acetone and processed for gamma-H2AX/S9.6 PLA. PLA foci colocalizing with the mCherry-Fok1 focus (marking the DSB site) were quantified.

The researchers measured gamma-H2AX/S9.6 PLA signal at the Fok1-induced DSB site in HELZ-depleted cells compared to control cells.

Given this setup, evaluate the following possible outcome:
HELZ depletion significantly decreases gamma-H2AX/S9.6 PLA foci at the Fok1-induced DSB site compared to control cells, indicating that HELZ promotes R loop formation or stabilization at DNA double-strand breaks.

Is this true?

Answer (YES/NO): NO